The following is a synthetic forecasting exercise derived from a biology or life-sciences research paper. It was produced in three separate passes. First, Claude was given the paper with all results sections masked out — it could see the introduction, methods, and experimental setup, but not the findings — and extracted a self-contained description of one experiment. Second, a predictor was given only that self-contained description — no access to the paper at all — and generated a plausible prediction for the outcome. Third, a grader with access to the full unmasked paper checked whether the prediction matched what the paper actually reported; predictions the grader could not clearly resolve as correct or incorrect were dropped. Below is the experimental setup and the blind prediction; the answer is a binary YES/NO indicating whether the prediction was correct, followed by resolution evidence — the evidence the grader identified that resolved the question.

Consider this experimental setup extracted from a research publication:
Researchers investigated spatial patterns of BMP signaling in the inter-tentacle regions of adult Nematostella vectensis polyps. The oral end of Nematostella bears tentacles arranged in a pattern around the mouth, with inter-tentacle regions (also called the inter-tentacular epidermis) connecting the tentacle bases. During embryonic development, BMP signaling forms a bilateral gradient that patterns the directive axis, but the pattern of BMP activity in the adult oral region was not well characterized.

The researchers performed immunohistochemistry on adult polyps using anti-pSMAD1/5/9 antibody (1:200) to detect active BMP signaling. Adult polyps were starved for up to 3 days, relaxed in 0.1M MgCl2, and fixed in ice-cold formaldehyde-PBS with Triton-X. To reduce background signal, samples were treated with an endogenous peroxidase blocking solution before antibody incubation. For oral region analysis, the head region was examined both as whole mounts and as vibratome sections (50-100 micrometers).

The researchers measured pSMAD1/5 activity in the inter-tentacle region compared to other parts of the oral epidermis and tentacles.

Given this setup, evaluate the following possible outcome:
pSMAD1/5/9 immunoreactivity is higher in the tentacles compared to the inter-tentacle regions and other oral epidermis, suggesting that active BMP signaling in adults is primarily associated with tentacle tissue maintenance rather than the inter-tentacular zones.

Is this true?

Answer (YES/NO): NO